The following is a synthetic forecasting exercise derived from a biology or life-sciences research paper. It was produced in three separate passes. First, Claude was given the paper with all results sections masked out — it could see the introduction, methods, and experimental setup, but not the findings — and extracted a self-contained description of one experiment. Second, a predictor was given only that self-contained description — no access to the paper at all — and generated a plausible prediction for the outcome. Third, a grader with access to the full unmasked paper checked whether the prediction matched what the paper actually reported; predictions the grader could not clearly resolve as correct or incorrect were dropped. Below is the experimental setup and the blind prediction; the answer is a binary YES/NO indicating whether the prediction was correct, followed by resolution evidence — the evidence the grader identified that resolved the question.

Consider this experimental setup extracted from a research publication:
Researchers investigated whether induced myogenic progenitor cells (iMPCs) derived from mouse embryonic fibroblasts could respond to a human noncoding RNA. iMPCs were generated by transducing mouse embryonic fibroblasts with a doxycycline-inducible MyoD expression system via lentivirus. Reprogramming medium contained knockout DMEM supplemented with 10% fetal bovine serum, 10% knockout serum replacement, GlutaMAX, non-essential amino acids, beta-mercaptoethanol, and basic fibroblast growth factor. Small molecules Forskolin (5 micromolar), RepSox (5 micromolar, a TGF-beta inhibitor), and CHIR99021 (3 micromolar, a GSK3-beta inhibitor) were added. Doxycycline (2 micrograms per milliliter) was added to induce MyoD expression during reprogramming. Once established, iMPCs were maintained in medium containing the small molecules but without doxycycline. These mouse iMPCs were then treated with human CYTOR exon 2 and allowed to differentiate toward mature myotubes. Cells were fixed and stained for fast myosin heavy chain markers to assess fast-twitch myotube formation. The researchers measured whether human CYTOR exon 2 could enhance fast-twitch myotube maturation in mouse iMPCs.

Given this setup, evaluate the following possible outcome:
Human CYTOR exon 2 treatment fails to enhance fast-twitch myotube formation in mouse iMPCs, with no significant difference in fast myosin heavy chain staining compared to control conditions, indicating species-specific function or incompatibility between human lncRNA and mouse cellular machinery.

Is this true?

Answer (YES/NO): NO